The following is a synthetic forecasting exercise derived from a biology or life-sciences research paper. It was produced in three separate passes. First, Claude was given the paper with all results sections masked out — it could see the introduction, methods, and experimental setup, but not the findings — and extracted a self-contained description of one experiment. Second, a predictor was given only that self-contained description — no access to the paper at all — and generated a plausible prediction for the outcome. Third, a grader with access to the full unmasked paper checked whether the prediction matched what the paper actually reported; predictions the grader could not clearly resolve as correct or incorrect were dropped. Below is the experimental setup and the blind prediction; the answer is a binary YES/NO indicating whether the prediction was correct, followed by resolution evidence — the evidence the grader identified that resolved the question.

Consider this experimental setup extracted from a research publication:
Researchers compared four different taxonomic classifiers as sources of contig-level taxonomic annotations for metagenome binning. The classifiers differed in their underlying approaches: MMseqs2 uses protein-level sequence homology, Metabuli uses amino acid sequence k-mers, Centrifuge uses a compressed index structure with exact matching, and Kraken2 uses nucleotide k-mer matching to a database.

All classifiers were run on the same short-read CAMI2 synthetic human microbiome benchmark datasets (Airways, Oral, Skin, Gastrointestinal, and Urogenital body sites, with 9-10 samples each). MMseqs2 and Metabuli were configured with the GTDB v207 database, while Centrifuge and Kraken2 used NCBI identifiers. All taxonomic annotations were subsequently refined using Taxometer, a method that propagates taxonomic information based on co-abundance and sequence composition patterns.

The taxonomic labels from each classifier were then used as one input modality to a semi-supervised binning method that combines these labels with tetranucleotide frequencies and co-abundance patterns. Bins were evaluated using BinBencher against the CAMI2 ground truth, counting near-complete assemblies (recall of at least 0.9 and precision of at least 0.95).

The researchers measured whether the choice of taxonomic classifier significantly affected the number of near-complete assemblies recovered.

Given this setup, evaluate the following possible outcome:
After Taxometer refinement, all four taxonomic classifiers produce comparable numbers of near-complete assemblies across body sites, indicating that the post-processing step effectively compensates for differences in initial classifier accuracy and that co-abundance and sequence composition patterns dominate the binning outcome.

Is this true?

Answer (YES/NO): NO